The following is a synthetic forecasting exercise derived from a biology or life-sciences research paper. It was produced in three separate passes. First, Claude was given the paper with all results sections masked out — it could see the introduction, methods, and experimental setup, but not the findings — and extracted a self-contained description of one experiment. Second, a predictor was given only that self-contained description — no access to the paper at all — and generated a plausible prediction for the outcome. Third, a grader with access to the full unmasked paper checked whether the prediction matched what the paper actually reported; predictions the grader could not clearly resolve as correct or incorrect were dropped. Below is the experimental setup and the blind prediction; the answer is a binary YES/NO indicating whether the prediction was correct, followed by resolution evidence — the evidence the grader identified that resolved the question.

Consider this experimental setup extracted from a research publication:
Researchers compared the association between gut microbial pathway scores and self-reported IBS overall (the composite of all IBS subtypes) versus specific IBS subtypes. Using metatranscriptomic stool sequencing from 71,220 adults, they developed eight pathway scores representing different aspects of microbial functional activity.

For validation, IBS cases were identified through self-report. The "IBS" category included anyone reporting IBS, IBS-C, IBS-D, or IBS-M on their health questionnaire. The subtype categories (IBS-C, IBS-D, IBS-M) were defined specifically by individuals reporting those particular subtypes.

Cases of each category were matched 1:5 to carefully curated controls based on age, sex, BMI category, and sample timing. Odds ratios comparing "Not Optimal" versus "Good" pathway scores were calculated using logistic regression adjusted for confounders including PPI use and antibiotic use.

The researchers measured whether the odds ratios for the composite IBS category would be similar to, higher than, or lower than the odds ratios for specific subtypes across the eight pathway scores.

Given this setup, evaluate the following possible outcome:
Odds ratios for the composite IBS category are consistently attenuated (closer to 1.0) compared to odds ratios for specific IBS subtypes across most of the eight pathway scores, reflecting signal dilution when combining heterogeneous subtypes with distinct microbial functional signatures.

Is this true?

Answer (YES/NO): NO